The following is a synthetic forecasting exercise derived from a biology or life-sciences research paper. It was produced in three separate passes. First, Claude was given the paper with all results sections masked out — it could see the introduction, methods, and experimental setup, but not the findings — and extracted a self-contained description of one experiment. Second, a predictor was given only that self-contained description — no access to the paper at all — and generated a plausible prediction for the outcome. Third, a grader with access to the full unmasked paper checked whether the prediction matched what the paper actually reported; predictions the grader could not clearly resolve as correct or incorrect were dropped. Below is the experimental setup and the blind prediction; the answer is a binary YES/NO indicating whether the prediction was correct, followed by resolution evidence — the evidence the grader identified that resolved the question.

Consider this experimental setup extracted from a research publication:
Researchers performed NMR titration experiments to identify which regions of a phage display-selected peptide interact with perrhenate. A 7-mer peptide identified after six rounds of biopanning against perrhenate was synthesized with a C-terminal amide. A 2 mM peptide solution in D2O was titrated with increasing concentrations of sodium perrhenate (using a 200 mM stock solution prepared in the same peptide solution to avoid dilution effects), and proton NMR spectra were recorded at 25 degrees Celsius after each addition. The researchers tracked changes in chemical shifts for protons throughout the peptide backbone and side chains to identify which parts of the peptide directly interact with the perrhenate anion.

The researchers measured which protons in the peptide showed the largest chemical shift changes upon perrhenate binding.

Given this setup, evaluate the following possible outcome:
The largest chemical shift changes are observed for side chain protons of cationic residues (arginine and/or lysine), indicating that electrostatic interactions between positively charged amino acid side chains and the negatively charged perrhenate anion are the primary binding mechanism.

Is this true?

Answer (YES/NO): NO